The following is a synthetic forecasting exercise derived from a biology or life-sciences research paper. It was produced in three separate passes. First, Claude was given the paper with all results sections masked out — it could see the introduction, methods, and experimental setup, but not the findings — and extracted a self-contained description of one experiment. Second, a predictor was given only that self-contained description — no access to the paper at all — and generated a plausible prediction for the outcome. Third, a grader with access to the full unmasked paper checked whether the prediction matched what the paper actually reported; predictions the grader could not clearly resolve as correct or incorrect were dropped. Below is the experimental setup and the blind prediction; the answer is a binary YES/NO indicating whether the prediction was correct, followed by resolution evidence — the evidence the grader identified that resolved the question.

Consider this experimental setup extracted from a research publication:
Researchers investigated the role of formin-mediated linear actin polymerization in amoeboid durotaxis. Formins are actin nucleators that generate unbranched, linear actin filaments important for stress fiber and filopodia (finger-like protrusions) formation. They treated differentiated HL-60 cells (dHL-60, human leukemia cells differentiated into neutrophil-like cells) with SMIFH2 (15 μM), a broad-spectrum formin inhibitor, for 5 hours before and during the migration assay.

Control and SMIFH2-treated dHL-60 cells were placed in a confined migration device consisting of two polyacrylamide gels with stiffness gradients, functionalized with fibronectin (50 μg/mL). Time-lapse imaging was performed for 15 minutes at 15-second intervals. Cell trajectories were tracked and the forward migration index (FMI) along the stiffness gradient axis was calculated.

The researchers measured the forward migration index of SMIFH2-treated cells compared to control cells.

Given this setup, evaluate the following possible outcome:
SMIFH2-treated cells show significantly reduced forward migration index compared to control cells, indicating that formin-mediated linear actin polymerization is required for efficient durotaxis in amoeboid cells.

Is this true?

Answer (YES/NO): NO